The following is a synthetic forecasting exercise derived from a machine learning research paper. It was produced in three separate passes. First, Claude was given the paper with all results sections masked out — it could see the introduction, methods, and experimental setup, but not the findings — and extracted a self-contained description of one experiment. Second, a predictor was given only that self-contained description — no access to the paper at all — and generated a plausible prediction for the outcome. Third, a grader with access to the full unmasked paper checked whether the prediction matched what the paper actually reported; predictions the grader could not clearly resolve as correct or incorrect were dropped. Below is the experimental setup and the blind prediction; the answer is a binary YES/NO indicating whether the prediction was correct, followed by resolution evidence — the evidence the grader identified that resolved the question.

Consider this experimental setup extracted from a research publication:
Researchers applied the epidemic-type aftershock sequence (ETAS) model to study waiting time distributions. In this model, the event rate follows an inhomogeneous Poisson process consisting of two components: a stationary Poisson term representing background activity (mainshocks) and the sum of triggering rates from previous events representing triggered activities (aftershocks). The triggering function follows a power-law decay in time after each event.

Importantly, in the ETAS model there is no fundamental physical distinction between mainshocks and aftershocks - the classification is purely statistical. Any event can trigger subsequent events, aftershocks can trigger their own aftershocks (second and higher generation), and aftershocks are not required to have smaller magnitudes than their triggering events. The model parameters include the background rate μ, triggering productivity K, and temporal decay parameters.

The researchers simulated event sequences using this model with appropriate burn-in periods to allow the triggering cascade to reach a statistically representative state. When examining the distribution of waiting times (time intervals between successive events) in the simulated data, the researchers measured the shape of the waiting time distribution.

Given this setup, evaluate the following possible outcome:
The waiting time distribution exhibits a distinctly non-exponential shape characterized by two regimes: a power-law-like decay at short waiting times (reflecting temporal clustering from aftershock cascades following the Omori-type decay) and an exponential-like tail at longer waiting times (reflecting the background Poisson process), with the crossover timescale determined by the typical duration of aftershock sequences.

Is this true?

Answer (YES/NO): NO